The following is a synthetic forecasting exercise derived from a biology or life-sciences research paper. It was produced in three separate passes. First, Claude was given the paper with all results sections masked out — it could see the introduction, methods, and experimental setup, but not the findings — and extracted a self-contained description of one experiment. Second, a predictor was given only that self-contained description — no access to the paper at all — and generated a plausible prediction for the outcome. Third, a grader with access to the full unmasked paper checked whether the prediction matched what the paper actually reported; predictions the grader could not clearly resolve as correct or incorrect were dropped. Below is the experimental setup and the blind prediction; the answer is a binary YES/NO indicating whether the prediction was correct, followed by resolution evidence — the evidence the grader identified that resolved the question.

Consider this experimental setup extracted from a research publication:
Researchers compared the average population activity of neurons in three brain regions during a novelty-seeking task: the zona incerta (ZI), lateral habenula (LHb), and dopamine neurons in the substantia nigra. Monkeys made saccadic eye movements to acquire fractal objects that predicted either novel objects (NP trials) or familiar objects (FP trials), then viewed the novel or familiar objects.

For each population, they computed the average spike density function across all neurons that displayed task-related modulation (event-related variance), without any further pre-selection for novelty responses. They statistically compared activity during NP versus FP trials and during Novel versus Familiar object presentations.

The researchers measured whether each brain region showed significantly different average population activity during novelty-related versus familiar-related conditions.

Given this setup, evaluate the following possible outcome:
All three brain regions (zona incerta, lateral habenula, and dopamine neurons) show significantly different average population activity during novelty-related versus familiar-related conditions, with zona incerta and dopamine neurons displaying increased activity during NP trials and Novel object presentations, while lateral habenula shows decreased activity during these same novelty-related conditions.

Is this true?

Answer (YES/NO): NO